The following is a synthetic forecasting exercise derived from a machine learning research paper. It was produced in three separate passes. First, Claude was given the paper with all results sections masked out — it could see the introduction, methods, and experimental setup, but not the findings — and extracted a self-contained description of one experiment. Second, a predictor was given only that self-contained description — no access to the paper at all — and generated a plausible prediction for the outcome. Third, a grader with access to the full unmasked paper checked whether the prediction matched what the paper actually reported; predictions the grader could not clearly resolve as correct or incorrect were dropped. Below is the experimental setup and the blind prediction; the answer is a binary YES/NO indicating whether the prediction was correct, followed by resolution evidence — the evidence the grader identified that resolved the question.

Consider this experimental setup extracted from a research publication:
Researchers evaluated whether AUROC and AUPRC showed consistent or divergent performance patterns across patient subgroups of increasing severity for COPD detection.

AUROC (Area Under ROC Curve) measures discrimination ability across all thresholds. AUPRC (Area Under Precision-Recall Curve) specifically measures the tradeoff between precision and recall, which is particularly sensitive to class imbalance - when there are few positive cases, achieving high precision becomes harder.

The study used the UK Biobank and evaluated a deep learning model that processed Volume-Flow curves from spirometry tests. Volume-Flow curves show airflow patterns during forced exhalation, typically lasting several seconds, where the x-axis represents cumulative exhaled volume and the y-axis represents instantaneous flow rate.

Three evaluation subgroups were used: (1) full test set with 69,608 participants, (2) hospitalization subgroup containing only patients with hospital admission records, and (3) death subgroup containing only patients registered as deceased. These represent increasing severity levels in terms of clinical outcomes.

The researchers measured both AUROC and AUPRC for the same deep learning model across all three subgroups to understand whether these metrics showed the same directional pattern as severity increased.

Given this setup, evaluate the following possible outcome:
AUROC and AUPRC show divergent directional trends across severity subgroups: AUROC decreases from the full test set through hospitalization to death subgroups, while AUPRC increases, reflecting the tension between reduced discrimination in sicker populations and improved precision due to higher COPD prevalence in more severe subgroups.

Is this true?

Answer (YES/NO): NO